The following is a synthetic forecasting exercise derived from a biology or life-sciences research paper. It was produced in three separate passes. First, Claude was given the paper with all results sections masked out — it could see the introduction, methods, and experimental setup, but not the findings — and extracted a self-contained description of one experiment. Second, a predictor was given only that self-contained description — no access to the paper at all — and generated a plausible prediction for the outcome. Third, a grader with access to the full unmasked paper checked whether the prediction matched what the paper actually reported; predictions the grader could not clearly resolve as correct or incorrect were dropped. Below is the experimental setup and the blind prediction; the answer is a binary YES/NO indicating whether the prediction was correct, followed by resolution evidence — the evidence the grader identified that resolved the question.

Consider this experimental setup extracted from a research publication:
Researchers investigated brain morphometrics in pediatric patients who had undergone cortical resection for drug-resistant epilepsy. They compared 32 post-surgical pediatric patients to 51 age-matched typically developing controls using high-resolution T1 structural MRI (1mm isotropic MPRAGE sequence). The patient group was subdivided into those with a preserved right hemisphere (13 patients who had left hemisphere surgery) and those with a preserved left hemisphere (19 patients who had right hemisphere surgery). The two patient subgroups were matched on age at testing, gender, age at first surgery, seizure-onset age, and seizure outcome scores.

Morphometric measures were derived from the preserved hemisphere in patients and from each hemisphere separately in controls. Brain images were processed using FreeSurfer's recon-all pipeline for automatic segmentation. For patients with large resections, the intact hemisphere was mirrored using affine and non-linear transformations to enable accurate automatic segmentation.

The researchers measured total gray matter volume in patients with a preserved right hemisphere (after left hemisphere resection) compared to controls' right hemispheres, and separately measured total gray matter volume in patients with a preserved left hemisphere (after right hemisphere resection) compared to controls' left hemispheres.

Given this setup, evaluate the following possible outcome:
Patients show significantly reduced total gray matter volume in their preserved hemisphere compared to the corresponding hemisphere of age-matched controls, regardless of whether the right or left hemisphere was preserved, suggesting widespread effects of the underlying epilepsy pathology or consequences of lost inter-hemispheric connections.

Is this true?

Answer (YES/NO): NO